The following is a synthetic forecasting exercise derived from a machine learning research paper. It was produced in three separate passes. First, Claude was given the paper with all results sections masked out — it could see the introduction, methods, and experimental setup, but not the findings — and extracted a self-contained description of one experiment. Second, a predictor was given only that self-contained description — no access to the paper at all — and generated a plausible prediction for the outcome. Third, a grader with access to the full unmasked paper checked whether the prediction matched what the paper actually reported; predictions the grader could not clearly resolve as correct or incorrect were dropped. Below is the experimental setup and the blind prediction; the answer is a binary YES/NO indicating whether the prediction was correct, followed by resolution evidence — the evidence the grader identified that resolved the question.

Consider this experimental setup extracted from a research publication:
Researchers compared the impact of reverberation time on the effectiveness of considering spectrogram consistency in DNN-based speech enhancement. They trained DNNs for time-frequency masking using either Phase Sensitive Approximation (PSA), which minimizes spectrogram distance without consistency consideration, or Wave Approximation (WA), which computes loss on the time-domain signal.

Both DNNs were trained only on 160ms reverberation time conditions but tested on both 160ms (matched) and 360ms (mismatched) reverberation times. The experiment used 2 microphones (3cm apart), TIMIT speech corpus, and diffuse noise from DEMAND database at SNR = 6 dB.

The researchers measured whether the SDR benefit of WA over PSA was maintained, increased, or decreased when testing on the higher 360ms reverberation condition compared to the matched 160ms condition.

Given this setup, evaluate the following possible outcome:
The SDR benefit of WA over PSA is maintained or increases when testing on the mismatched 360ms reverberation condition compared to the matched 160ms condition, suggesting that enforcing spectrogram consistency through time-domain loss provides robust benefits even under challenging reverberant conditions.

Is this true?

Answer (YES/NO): YES